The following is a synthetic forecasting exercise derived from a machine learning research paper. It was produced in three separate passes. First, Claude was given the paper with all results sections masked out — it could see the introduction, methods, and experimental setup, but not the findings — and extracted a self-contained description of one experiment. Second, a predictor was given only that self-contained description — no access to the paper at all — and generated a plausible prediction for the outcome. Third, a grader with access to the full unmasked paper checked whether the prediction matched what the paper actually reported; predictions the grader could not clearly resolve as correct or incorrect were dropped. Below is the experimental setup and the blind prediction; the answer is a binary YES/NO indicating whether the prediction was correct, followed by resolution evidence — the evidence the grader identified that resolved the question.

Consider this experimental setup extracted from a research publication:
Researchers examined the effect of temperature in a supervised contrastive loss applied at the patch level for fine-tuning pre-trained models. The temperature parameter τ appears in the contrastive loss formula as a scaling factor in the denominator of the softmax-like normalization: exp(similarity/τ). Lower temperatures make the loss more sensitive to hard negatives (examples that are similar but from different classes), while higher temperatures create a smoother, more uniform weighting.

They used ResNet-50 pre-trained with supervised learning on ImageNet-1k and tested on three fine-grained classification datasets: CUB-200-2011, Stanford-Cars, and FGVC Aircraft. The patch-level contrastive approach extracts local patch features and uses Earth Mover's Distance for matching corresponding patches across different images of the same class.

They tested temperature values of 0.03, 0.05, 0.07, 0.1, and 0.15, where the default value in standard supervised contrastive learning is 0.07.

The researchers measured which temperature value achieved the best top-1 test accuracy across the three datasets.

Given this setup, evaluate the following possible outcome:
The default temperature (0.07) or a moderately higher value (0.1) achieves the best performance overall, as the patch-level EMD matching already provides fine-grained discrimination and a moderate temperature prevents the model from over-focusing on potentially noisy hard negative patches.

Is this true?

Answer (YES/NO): YES